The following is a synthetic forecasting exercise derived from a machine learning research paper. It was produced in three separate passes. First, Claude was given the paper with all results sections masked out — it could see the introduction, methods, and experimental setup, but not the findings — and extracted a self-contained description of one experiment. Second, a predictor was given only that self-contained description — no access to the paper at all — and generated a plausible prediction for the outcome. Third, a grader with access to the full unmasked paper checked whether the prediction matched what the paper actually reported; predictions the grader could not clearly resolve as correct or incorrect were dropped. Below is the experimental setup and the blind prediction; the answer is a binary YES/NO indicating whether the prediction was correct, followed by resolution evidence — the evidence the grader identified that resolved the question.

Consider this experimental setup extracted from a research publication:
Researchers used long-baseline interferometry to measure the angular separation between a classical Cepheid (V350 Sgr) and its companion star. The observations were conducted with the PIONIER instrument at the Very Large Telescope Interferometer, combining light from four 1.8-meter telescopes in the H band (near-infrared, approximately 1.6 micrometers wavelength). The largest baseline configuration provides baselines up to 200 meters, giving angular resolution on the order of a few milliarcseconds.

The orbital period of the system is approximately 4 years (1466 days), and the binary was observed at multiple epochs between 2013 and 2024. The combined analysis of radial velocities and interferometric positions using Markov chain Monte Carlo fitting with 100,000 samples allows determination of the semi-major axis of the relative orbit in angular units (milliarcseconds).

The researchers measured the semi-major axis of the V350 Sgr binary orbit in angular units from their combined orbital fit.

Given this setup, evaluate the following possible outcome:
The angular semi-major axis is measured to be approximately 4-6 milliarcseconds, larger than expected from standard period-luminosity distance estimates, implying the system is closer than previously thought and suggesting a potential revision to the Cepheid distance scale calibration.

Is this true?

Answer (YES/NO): NO